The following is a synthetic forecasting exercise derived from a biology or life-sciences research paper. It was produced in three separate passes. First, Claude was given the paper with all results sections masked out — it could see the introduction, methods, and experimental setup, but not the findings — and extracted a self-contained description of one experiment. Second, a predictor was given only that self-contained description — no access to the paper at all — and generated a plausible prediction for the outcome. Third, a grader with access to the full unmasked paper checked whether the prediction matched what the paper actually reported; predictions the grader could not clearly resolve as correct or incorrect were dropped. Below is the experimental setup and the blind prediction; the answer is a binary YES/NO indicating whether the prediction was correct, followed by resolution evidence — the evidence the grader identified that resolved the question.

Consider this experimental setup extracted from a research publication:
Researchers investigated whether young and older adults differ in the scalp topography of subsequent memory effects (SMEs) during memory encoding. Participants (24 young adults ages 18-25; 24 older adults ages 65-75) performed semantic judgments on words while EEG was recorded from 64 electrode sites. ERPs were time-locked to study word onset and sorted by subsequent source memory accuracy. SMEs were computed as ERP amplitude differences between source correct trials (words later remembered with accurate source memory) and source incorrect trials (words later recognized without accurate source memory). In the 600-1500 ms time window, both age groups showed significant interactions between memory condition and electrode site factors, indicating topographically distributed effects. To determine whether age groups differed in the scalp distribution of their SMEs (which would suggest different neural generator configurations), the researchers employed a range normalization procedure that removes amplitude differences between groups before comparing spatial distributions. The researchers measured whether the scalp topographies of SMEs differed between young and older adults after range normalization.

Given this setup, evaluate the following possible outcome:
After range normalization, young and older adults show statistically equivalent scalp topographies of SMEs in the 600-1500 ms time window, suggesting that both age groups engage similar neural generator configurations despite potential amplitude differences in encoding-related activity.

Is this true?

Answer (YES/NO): YES